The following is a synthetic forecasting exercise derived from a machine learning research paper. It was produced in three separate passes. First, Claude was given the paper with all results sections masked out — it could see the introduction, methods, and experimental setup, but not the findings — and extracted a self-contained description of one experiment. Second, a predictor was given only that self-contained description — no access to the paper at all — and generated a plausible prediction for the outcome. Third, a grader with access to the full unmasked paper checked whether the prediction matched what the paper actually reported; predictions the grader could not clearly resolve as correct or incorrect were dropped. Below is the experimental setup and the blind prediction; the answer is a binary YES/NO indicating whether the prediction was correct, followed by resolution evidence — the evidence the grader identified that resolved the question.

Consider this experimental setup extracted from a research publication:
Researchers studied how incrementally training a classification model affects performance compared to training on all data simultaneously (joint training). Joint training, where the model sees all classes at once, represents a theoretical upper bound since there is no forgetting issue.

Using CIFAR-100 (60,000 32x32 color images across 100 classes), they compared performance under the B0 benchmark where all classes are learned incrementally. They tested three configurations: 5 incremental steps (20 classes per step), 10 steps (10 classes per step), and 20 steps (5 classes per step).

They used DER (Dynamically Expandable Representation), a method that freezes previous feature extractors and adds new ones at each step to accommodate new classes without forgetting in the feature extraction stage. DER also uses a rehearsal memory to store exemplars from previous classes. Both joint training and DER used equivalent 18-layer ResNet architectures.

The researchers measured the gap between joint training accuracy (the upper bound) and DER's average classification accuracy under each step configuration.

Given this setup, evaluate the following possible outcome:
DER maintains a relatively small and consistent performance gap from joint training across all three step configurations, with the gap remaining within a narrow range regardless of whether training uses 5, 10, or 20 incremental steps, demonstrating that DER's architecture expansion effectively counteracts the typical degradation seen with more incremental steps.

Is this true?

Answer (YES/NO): NO